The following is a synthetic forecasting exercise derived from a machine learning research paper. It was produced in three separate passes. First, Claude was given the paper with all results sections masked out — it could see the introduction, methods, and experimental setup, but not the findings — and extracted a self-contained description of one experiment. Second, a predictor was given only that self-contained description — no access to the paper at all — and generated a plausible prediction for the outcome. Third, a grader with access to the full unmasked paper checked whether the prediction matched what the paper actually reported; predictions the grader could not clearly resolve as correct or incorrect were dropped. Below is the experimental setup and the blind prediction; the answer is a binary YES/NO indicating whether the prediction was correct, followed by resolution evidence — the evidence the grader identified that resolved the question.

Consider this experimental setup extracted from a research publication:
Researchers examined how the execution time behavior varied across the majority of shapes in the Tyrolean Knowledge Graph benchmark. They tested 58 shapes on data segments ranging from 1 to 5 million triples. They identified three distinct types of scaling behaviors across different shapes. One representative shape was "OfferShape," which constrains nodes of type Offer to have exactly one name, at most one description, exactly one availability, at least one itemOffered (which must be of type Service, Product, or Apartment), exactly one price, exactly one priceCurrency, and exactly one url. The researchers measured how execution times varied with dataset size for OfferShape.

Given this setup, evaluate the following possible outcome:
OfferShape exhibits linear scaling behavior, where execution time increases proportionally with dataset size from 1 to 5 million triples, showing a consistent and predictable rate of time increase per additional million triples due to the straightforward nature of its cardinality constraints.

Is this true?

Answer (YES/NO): NO